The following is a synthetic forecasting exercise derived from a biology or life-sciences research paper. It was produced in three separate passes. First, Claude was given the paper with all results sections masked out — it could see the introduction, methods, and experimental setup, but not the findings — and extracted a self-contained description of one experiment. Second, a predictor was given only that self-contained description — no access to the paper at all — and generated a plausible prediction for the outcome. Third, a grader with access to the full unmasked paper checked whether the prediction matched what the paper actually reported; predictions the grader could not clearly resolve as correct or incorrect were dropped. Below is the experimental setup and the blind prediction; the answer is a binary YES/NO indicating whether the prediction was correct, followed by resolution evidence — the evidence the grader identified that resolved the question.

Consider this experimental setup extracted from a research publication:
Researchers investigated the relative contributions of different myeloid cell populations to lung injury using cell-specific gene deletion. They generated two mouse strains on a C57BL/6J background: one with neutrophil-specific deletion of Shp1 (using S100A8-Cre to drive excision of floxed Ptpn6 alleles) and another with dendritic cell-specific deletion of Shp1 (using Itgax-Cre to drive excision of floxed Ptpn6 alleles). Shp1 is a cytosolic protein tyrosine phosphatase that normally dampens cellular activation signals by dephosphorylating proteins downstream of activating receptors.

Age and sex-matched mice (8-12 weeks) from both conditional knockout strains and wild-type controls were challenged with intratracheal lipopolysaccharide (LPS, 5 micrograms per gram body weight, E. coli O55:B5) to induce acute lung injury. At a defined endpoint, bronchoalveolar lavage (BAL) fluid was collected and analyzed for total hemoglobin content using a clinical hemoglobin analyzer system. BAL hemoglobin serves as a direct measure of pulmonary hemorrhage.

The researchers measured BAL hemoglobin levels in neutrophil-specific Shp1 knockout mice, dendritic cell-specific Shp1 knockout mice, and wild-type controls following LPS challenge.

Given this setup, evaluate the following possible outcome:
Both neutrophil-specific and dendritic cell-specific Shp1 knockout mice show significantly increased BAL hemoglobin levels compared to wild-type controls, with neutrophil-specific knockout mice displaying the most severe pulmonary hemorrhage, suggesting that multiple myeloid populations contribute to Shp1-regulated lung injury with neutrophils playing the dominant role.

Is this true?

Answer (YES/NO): NO